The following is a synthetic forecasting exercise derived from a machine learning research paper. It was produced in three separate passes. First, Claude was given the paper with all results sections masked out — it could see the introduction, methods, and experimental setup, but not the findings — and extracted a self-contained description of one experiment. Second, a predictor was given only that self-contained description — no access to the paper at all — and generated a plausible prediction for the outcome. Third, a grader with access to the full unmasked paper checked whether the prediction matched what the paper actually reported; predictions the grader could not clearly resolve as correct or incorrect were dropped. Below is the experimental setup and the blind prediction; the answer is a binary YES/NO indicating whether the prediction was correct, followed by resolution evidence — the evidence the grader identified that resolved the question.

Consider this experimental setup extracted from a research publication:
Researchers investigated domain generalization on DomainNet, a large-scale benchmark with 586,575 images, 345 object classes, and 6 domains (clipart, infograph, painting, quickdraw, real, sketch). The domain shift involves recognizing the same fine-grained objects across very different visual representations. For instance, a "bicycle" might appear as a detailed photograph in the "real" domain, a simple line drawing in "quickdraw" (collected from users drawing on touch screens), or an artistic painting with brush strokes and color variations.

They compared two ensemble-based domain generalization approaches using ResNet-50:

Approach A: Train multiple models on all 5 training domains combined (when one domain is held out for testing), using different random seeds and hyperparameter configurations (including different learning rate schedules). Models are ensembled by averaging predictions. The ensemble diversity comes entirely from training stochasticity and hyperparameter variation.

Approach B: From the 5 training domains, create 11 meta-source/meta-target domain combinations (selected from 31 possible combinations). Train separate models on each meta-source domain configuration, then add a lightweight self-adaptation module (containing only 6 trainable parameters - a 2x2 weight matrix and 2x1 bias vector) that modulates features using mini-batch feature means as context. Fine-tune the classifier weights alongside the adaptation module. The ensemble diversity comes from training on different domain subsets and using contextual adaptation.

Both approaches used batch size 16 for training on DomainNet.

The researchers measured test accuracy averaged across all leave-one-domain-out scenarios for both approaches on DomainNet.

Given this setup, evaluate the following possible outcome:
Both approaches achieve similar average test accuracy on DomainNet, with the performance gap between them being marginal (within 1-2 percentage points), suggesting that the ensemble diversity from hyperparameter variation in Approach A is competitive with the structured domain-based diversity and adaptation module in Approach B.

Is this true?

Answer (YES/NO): YES